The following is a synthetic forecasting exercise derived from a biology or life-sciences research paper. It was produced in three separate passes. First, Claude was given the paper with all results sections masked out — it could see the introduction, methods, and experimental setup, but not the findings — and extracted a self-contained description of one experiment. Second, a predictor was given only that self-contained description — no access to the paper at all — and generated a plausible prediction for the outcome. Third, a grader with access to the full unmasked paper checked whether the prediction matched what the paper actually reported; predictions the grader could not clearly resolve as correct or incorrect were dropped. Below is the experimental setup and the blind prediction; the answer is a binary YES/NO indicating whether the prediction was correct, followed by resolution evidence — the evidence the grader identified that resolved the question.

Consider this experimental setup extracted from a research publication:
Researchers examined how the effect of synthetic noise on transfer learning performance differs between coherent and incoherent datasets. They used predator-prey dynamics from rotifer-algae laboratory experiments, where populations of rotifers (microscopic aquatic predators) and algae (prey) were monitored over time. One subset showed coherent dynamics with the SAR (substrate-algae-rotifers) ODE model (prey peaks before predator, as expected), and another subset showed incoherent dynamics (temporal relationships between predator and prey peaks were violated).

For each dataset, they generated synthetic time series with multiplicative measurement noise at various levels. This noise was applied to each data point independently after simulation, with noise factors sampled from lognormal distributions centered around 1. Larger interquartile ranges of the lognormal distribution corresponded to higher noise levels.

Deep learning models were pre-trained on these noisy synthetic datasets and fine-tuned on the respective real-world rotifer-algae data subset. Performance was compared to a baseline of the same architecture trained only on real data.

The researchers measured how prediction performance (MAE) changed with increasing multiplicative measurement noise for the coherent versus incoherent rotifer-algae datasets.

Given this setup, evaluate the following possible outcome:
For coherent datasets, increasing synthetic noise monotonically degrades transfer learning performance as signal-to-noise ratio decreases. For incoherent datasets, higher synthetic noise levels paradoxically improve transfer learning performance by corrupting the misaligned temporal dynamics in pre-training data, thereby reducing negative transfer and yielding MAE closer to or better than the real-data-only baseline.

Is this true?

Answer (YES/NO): NO